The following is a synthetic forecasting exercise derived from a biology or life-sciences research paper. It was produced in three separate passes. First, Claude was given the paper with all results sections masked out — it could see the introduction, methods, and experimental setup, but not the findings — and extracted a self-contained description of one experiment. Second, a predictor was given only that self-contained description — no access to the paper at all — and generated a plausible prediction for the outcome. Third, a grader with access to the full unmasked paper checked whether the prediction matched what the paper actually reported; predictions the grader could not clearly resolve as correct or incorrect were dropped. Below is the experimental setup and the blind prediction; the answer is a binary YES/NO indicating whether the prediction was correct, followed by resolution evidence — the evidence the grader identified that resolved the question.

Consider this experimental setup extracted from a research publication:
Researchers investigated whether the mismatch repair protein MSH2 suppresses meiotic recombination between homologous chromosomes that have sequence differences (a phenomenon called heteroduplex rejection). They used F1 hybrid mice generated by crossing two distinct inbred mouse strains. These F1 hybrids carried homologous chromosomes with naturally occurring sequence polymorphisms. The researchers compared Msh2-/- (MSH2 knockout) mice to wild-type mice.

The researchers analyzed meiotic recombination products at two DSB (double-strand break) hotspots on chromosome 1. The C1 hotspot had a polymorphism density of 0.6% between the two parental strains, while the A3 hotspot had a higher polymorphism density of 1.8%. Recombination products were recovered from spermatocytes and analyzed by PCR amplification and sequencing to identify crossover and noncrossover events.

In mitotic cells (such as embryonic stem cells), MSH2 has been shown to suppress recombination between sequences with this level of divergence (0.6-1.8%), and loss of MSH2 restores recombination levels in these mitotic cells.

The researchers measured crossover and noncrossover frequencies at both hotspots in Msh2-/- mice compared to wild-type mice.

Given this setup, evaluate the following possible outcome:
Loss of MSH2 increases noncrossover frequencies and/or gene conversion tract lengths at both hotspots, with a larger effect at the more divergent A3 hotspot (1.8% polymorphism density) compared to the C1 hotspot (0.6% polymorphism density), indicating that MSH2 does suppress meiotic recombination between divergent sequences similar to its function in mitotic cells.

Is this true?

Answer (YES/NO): NO